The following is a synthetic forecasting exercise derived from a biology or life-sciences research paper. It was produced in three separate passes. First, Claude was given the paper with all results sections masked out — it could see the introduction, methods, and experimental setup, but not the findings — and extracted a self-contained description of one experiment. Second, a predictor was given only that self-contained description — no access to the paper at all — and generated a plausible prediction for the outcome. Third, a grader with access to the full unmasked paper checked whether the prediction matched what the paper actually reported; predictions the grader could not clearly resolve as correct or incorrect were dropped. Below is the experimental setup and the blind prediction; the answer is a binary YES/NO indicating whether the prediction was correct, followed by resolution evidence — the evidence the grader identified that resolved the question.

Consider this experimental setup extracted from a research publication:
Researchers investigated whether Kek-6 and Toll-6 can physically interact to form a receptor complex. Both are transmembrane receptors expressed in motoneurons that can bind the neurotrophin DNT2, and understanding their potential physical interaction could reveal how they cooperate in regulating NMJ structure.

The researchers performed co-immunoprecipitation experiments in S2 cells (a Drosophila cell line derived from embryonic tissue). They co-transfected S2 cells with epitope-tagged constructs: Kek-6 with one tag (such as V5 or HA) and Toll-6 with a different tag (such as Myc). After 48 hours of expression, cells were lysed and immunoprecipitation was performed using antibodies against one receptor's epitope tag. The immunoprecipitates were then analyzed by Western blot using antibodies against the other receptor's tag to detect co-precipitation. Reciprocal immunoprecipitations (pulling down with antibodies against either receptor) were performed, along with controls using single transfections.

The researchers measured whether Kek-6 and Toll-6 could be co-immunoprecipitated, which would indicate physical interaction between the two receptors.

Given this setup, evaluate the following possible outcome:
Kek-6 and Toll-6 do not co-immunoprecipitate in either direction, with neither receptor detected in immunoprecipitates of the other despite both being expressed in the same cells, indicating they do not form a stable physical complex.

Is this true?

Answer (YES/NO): NO